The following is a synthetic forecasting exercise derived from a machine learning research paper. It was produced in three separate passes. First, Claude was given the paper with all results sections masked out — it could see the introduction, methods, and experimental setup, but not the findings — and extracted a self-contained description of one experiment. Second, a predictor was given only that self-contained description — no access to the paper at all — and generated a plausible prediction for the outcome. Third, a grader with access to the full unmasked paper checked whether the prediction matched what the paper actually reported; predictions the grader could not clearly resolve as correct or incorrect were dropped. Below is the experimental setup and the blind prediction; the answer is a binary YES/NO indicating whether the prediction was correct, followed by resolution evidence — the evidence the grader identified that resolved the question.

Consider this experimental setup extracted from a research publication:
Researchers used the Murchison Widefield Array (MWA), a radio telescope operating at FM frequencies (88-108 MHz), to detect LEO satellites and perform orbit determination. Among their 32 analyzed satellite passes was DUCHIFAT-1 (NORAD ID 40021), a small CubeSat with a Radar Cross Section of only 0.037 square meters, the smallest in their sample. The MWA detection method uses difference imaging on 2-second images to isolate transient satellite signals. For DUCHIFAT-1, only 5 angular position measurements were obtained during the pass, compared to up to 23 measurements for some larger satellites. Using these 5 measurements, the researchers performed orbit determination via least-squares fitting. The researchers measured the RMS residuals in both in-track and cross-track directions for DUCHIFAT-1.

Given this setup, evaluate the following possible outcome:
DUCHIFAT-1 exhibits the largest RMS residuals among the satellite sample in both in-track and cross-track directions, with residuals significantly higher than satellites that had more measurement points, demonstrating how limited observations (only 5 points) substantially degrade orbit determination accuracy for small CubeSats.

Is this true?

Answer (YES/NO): NO